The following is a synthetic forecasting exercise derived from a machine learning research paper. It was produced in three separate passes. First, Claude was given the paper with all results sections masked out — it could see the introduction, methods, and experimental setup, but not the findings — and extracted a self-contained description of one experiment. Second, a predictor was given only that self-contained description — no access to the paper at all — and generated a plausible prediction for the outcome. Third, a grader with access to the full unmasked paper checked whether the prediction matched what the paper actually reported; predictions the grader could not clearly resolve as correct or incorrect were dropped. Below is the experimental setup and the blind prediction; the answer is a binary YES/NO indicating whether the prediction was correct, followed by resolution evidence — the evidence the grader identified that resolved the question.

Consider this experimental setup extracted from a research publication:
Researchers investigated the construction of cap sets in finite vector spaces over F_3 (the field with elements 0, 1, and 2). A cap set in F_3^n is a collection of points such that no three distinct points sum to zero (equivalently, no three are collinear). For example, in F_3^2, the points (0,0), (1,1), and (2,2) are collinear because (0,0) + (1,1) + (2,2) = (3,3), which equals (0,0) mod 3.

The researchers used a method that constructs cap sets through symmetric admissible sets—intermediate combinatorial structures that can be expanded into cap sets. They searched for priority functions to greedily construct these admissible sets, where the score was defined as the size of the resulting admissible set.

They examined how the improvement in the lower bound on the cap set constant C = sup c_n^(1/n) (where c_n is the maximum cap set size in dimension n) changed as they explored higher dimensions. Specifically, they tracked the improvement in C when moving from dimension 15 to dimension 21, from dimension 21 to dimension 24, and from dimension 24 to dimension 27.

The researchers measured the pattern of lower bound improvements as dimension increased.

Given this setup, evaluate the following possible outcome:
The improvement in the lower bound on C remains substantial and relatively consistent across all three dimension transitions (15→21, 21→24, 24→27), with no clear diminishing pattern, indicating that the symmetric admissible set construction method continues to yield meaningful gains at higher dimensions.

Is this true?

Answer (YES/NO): NO